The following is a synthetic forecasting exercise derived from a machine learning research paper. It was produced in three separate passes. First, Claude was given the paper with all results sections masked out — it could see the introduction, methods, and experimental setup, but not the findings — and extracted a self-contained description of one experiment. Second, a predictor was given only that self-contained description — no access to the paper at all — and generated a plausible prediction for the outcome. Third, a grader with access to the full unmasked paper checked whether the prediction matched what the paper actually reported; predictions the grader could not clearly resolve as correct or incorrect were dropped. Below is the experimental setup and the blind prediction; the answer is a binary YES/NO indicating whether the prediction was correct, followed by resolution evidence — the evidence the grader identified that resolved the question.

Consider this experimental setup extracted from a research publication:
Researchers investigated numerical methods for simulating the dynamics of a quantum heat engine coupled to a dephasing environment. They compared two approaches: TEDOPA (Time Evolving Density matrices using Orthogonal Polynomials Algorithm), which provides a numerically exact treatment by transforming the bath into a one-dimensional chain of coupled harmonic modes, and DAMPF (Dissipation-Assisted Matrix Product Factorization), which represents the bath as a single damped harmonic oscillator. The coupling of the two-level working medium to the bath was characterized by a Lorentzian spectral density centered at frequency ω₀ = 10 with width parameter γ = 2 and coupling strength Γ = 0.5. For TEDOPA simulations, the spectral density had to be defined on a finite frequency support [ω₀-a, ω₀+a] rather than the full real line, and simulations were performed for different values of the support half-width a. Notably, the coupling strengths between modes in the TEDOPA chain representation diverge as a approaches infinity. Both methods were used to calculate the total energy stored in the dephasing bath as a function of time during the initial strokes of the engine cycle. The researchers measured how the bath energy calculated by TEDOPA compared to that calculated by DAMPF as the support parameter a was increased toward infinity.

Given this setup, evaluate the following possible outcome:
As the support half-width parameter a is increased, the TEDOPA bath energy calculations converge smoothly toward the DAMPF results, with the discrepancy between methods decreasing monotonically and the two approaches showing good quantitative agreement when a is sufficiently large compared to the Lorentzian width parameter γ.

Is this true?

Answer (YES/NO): YES